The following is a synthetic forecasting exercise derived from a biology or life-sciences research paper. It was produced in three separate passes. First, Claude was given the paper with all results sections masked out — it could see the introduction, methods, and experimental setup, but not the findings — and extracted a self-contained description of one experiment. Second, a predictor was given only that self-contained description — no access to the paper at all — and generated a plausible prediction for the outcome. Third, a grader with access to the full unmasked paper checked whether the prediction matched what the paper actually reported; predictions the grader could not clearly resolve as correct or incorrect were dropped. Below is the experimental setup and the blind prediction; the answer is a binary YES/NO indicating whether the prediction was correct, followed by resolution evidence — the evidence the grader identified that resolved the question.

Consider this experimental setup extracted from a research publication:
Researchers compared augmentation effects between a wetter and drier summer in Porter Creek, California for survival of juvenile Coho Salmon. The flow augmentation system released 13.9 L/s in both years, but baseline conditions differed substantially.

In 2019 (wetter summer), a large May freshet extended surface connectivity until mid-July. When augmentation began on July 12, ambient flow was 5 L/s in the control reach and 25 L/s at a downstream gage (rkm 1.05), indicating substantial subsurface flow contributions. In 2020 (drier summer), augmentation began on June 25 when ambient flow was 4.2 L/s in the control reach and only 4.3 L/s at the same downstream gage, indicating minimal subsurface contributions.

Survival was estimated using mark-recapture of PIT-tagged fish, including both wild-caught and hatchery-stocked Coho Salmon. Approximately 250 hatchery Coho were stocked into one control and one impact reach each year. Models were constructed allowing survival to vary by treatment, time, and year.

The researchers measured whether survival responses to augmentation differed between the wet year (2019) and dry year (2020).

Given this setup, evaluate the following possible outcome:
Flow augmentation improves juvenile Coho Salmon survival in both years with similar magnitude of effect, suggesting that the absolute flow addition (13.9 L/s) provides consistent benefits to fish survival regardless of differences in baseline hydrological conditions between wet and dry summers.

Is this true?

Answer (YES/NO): NO